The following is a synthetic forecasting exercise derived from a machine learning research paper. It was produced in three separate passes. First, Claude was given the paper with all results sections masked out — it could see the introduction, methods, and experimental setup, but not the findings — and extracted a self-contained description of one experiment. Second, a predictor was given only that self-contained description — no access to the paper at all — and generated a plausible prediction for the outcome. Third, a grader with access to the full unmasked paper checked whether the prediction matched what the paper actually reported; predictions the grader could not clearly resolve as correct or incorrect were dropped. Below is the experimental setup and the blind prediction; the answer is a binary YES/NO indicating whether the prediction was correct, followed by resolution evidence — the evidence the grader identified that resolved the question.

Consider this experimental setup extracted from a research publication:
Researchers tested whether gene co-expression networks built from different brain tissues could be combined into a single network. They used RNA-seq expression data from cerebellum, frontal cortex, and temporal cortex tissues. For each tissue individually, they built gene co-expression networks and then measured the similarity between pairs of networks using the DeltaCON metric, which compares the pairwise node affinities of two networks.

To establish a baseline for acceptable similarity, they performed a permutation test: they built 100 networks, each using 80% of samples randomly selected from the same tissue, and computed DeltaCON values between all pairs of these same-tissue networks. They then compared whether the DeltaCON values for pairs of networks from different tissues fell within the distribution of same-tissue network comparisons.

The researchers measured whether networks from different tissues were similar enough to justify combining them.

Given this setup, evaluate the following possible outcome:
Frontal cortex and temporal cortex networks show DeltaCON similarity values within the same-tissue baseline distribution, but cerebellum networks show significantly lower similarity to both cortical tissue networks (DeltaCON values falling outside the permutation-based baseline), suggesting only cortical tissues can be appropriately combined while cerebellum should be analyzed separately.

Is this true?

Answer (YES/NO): NO